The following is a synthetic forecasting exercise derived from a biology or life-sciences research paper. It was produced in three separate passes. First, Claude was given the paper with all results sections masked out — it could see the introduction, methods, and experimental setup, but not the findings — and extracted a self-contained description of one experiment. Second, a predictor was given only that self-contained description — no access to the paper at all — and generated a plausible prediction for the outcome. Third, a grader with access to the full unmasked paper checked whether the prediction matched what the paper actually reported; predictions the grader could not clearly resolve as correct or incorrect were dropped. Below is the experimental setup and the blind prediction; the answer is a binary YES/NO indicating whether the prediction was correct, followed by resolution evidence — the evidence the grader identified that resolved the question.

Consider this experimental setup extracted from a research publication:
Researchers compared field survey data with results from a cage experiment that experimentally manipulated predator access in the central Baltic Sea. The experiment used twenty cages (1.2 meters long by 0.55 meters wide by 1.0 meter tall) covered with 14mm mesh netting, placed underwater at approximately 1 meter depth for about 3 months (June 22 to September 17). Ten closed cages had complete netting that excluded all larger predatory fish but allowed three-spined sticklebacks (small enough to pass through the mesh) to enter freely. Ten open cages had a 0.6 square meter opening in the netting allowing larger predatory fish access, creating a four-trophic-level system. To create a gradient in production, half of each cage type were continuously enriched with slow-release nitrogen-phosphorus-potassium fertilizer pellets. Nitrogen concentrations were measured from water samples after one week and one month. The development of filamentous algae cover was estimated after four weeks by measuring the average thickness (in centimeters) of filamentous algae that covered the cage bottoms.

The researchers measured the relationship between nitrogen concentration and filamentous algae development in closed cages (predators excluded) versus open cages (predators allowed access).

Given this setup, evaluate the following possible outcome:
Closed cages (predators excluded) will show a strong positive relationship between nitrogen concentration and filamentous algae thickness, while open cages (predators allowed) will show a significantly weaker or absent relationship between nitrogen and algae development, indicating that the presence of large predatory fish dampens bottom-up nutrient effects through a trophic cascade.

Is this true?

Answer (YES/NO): YES